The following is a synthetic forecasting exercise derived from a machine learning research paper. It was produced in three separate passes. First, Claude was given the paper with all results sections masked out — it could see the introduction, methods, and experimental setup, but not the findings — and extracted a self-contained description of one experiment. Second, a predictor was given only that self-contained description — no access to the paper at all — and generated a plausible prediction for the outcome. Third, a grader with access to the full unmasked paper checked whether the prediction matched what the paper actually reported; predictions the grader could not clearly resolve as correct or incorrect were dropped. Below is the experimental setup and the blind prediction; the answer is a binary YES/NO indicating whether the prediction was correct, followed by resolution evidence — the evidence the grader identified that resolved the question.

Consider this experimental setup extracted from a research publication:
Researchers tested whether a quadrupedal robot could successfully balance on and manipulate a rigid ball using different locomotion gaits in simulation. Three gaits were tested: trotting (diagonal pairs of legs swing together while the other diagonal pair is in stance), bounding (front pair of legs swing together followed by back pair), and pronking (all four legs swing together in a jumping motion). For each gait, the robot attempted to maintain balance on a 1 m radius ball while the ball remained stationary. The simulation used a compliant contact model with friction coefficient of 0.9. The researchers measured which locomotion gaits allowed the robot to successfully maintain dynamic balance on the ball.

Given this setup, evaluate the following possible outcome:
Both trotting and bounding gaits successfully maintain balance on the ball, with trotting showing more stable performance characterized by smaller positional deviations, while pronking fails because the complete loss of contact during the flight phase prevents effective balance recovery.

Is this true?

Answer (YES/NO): NO